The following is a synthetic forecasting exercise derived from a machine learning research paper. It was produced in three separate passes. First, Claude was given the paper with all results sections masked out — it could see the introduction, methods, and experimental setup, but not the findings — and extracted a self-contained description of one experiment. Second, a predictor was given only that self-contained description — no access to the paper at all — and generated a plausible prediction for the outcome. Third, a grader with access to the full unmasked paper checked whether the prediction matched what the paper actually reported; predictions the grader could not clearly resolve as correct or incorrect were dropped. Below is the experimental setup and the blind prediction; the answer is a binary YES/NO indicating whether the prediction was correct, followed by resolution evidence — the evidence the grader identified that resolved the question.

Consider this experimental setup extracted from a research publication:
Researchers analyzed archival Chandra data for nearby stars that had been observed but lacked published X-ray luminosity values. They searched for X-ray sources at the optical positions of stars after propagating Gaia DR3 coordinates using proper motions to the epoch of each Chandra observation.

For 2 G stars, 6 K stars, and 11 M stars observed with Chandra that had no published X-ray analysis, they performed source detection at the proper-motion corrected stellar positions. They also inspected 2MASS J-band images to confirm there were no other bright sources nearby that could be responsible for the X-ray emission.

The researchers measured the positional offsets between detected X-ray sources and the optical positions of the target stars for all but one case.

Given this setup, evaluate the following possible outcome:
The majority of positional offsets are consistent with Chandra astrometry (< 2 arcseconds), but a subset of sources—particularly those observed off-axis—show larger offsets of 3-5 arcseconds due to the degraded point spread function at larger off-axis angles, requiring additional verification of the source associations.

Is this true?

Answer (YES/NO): NO